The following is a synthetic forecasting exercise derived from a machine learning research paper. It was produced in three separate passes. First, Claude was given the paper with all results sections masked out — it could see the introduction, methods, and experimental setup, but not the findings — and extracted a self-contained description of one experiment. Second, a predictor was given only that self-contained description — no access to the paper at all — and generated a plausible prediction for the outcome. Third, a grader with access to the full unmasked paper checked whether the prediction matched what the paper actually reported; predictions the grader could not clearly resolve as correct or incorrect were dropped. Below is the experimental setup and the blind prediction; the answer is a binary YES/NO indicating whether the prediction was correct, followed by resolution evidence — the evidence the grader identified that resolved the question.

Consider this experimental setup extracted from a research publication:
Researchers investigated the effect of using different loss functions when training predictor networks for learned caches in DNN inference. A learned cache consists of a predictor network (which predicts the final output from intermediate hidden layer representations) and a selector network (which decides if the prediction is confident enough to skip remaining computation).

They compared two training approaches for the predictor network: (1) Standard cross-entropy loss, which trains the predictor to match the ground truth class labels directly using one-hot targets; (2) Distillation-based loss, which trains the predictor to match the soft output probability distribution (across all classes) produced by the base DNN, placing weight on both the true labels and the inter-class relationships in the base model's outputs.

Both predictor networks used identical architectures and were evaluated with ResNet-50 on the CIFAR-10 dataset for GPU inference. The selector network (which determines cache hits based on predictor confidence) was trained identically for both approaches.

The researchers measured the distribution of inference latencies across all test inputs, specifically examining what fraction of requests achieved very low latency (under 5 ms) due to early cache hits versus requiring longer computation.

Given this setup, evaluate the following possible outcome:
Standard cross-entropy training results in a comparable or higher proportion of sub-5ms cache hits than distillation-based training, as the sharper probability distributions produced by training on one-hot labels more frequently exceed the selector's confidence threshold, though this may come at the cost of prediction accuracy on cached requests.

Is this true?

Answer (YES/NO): NO